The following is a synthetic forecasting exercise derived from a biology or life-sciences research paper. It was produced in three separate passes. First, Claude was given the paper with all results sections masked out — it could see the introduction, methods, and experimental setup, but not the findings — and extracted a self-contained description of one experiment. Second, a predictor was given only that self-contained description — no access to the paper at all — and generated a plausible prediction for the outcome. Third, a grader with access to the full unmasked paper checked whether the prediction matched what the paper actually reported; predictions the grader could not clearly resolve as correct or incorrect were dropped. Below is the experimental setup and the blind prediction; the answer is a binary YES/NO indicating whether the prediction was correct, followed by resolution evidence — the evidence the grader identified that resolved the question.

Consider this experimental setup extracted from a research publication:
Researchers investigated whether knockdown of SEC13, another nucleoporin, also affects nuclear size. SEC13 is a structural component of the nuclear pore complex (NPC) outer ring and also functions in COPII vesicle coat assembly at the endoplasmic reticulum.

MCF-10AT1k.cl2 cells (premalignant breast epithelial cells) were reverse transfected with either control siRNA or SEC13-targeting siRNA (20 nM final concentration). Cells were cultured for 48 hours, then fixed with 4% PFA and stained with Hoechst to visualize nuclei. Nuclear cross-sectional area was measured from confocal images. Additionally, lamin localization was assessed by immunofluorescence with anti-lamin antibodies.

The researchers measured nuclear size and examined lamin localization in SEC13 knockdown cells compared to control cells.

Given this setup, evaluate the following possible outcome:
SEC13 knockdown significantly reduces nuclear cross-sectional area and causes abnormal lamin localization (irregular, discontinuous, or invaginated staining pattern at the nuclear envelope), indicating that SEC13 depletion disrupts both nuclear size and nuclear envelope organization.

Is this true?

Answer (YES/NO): NO